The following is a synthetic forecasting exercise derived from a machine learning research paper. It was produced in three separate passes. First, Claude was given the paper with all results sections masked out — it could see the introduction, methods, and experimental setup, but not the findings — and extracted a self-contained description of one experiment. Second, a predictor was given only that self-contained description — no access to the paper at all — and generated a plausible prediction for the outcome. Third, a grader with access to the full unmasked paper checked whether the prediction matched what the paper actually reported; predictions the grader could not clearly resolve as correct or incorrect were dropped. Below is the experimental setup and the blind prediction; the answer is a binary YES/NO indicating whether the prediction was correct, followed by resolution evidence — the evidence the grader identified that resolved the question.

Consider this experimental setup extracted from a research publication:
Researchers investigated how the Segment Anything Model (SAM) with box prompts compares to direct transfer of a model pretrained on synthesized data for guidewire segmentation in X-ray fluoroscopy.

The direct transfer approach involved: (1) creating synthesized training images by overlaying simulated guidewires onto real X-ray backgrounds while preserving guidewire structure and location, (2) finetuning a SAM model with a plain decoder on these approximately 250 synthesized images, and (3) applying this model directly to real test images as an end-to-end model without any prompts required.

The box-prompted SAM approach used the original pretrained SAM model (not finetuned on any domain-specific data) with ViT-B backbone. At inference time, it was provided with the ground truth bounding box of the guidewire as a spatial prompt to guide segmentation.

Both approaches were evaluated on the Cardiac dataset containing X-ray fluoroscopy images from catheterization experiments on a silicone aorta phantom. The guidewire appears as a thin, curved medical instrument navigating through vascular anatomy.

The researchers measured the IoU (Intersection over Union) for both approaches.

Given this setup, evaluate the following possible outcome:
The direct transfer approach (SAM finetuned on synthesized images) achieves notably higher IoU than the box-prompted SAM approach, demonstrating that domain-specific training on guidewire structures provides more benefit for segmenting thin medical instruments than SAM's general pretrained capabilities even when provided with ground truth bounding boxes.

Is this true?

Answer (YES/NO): YES